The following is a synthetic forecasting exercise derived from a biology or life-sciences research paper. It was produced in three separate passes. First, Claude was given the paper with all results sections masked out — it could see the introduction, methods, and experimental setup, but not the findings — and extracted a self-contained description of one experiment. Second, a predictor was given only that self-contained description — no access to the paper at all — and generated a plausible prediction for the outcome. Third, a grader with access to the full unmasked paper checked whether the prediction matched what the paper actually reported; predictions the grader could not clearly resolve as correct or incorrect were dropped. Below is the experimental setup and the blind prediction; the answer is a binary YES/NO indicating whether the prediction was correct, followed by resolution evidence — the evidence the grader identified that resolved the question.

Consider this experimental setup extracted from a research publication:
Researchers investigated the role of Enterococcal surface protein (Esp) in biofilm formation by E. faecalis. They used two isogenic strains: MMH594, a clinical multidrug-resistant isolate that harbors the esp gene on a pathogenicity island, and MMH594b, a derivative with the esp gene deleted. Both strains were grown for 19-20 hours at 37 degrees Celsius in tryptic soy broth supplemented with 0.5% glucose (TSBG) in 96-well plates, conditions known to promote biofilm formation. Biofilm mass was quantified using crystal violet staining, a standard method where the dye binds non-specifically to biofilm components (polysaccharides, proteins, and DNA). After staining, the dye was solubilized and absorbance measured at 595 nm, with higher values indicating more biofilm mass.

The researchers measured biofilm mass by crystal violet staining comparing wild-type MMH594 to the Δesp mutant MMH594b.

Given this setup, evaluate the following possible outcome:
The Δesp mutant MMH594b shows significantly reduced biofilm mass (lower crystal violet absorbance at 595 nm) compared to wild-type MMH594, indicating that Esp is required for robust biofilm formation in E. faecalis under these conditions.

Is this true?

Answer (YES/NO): NO